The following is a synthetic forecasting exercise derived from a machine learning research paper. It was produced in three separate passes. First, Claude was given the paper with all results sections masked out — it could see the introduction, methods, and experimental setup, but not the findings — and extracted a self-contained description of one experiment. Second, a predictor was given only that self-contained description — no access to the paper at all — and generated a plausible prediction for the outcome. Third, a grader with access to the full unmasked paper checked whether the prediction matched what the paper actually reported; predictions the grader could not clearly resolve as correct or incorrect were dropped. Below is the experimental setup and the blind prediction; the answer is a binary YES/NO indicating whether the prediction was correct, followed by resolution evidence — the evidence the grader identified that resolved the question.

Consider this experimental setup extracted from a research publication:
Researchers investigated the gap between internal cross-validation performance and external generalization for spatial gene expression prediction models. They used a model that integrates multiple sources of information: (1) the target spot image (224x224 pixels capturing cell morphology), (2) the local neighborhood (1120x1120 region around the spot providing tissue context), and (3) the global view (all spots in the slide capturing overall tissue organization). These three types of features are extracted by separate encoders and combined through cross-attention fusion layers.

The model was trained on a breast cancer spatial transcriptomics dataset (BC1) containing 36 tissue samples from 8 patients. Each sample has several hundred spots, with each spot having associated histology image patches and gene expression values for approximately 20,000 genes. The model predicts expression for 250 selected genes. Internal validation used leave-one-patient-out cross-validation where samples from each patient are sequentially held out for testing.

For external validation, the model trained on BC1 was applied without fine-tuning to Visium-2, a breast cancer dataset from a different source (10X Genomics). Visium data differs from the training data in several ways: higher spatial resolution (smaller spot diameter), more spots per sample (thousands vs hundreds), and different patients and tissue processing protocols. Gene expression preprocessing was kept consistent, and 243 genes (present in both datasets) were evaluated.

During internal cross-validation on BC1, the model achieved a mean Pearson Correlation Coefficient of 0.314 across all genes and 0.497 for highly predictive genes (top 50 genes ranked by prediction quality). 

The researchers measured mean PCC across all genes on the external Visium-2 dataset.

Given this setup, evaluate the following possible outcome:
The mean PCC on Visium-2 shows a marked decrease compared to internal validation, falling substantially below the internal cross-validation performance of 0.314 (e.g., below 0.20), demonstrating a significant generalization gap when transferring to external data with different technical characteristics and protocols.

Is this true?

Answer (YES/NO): YES